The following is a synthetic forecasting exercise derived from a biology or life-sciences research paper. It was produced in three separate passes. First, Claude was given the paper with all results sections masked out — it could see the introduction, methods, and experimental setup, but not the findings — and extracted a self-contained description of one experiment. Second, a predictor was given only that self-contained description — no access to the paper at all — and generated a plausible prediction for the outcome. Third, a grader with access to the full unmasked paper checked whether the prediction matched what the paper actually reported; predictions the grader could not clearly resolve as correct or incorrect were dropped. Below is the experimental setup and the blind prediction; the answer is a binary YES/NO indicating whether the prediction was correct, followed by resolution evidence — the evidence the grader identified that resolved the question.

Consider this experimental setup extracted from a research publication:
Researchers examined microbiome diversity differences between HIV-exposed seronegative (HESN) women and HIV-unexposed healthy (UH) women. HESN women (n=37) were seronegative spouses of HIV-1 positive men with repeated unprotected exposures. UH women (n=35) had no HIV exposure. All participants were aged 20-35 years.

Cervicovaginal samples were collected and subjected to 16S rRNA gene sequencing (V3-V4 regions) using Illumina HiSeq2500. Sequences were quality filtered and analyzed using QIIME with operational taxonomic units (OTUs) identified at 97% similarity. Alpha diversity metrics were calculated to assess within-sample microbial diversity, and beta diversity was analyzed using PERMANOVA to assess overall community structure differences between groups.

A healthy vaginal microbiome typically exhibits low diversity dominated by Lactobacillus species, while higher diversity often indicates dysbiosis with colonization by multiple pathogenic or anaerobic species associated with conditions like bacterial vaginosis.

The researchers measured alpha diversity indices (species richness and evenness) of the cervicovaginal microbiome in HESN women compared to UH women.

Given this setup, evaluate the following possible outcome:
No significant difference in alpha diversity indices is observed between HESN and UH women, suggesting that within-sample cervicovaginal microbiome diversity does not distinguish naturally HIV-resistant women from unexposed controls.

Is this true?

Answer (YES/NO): NO